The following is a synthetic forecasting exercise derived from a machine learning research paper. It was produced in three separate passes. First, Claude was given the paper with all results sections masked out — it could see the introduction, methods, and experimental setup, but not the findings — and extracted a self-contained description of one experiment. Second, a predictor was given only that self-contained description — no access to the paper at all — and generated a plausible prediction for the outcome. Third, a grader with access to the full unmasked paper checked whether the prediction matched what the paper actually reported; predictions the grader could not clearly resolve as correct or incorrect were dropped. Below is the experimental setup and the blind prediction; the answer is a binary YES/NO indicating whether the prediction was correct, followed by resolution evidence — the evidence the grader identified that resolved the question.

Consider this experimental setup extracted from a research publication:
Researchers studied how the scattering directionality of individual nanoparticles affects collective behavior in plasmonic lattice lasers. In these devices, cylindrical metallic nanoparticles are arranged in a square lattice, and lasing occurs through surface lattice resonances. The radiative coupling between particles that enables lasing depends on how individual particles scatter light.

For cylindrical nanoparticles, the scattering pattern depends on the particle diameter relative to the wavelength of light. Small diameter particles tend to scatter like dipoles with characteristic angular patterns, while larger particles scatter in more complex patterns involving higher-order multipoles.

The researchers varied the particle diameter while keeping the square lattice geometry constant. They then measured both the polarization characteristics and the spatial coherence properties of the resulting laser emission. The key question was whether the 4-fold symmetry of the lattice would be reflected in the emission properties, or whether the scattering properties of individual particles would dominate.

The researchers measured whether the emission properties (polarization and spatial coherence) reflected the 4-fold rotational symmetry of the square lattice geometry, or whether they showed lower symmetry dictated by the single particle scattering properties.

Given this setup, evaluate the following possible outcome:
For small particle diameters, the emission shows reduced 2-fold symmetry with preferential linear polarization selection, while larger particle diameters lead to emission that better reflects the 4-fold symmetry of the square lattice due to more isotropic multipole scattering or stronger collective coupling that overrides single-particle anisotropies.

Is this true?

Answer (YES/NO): YES